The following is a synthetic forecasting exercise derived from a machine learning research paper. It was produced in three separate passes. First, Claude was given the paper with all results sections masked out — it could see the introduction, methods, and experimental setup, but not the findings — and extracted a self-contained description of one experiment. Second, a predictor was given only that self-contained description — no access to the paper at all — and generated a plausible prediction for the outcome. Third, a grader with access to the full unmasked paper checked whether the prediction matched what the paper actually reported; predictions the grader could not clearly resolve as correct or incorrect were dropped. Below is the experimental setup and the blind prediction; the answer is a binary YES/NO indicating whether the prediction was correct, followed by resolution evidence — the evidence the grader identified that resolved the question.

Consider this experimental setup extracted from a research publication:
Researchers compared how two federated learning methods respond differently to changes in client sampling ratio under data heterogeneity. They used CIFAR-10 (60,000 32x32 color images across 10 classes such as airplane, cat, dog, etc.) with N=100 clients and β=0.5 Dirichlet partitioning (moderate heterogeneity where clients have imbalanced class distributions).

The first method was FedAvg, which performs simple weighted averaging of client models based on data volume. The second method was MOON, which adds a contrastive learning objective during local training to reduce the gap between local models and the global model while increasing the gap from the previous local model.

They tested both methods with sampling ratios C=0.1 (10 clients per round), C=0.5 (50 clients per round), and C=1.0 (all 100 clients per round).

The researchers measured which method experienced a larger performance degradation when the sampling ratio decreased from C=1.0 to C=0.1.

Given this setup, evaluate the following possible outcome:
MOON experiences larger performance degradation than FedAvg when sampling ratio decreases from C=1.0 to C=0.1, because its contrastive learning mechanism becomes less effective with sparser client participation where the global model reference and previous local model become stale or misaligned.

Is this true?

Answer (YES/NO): NO